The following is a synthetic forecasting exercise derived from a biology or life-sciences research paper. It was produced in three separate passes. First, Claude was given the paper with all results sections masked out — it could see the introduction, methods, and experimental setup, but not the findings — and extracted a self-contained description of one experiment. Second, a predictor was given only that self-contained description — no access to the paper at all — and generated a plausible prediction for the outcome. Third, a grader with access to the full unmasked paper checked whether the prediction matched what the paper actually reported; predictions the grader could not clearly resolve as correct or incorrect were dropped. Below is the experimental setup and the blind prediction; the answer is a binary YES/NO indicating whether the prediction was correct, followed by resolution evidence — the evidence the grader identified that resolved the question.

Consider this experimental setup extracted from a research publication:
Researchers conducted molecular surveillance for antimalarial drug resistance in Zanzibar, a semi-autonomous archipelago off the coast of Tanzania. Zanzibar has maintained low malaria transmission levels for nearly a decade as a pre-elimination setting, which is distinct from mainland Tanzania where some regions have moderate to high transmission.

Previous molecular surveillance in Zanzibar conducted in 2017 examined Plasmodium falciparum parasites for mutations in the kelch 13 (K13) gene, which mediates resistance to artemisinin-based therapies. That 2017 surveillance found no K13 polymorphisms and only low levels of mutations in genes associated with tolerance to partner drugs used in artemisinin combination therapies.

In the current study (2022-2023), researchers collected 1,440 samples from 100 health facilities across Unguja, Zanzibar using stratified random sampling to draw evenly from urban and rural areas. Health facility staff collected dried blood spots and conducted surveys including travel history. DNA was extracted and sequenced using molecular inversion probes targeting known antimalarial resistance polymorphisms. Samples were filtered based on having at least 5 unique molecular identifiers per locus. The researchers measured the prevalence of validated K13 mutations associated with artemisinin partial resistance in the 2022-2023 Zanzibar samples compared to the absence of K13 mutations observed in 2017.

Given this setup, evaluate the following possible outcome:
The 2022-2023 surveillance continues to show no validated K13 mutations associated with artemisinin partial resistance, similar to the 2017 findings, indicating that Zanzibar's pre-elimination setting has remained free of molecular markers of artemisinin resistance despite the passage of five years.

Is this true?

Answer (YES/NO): NO